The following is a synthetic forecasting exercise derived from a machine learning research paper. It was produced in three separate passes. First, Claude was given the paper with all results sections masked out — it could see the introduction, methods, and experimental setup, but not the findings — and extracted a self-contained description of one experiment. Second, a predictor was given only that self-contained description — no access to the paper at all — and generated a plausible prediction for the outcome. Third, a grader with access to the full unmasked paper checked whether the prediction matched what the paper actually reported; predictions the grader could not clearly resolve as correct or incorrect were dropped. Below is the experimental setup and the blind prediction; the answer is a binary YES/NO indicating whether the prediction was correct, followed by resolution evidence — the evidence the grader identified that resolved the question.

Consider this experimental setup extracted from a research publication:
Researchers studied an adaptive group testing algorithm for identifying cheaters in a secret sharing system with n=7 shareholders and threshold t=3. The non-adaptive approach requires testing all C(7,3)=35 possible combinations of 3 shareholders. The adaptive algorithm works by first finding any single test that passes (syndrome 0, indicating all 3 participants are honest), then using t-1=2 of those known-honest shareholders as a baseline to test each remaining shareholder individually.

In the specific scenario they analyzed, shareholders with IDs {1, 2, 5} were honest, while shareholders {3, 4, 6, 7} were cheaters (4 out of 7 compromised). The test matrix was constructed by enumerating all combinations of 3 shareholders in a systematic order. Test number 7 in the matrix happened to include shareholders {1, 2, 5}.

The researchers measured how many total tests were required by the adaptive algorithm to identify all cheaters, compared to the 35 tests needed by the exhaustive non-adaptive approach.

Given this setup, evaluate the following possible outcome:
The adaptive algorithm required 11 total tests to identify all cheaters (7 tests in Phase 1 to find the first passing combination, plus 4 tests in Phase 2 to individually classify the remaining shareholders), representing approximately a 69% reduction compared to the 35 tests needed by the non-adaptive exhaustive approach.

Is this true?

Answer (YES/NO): NO